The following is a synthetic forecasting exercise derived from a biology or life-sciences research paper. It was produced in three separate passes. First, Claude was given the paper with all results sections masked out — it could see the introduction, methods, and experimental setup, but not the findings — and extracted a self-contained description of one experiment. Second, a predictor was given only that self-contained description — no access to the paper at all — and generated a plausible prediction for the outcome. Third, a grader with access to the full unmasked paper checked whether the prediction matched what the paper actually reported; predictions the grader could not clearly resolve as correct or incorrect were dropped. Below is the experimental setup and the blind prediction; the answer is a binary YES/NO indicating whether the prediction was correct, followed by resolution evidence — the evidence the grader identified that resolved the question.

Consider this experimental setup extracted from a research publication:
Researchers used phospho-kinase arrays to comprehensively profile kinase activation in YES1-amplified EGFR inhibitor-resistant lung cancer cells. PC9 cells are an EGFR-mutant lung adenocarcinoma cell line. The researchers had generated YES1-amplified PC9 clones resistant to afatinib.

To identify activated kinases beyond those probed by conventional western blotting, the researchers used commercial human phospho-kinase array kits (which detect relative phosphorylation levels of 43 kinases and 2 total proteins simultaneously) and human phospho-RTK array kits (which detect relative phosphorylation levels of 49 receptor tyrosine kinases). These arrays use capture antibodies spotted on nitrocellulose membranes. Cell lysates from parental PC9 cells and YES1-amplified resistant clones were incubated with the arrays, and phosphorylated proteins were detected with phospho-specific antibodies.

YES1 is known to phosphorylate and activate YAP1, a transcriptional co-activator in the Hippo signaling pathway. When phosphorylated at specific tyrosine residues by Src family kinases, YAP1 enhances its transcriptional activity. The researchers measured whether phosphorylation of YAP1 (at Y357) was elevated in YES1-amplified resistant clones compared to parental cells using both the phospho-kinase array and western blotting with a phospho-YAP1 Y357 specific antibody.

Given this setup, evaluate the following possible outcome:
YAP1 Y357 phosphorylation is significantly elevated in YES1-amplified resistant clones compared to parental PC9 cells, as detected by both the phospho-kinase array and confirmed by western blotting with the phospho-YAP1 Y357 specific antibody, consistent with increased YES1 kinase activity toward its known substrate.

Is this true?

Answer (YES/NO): YES